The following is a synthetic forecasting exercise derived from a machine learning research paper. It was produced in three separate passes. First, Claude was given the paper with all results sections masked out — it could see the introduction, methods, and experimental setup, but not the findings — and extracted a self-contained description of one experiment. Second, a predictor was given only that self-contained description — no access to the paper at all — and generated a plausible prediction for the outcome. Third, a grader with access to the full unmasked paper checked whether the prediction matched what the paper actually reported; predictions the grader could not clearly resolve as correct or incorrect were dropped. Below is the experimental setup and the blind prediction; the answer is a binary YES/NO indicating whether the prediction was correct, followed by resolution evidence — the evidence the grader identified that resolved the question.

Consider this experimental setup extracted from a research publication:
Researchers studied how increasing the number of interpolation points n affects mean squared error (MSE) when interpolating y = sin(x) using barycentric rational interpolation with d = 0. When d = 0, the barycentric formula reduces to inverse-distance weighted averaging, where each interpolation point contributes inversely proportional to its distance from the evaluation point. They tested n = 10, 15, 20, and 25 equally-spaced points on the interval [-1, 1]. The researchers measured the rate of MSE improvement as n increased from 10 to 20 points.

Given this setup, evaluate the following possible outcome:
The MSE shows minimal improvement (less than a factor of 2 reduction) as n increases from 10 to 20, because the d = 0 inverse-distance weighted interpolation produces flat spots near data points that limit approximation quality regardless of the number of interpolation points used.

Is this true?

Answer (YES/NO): NO